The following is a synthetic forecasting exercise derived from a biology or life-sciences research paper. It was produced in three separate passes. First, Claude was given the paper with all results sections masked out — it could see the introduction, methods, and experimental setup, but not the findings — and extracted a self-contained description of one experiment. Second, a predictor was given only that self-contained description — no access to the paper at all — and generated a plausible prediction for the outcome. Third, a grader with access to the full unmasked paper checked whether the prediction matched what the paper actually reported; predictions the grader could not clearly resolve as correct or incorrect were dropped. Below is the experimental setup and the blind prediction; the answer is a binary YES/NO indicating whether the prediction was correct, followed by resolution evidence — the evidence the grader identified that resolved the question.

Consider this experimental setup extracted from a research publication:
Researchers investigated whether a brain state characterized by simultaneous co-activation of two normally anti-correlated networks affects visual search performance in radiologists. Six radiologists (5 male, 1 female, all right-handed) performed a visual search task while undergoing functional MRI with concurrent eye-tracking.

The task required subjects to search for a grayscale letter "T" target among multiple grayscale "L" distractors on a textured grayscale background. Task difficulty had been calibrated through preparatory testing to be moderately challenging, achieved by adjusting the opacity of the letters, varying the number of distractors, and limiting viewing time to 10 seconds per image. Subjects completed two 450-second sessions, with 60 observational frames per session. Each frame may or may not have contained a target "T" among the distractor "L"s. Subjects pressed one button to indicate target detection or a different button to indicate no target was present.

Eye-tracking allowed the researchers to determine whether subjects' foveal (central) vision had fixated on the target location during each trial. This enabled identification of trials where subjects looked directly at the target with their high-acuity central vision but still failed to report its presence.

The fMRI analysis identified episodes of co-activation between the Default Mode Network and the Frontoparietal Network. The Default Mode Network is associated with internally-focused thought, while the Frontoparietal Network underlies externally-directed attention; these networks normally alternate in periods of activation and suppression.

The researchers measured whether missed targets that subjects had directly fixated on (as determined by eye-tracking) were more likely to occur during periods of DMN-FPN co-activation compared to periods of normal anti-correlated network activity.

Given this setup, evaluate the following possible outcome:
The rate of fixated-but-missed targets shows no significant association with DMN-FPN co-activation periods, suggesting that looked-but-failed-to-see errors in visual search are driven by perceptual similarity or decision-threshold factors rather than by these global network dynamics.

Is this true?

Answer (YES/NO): NO